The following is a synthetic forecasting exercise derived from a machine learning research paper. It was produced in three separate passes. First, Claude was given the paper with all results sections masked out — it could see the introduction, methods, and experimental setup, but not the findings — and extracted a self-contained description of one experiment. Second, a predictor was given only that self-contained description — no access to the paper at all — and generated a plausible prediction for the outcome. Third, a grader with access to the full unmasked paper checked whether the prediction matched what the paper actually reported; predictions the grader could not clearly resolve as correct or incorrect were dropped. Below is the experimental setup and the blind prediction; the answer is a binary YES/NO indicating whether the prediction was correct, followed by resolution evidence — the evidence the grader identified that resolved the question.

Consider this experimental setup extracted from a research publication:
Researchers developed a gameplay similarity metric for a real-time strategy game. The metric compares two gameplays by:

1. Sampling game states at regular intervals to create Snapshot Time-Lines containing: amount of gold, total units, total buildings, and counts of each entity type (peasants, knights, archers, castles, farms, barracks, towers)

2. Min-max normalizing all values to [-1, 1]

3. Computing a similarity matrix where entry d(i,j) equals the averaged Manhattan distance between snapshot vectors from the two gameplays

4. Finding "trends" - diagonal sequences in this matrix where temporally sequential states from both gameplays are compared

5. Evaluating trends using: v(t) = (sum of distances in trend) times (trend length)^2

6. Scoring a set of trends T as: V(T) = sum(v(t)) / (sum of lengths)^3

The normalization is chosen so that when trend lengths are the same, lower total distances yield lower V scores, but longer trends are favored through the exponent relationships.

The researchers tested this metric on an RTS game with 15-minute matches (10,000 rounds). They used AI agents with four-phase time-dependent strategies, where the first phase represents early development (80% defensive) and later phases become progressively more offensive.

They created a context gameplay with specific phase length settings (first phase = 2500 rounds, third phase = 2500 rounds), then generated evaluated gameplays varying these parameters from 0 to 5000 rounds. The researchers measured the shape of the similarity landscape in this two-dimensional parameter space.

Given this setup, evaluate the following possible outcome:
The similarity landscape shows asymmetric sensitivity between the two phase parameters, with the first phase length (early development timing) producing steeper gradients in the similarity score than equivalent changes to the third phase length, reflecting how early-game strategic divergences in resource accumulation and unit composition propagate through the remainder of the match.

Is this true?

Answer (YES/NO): YES